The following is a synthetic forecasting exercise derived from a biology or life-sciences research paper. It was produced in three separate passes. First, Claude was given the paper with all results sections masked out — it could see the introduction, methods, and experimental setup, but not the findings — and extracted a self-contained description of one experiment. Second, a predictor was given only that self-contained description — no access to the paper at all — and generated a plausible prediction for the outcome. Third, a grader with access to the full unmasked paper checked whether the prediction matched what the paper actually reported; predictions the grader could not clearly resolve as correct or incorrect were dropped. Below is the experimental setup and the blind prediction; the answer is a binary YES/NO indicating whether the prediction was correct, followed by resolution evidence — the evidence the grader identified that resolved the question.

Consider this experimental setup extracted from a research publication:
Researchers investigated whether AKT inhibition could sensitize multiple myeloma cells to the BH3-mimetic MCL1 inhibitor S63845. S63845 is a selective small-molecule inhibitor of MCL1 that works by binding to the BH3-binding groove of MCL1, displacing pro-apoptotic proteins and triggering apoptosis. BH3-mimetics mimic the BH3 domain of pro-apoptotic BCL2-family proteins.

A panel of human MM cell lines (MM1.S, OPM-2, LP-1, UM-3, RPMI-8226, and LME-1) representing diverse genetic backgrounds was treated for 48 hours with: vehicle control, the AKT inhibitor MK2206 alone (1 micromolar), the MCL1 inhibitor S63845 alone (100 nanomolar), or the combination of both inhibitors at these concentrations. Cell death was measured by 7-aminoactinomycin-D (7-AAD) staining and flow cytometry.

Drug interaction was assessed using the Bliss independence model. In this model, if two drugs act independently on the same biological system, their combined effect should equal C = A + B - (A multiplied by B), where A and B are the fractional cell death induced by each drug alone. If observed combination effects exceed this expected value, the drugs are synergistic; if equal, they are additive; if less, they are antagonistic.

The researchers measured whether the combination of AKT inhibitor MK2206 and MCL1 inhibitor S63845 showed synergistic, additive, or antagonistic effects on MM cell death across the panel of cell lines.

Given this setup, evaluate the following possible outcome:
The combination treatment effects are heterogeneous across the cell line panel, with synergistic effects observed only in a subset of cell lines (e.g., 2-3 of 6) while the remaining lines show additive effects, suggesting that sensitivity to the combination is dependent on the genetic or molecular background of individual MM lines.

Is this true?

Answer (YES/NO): NO